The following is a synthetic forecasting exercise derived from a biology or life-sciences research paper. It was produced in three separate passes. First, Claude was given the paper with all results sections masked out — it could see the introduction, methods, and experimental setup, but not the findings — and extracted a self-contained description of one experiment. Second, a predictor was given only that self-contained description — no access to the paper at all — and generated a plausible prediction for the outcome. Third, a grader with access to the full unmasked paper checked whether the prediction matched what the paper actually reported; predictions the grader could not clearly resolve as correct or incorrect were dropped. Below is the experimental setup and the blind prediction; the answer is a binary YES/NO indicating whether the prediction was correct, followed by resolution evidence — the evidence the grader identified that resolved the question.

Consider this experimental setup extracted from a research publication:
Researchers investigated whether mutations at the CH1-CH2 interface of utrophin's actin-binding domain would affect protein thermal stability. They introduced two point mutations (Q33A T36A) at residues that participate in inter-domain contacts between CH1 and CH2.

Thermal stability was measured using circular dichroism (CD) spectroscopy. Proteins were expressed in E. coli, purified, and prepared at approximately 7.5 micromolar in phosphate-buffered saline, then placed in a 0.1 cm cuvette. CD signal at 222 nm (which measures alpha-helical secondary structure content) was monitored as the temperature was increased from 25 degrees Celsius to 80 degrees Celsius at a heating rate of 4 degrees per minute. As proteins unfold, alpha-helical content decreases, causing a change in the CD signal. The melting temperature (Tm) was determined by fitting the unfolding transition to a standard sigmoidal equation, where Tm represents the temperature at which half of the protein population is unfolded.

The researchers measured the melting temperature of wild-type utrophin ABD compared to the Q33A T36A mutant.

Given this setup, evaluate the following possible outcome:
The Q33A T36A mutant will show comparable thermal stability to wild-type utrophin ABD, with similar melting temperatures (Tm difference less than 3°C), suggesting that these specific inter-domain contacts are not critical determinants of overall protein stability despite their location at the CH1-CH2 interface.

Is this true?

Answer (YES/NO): NO